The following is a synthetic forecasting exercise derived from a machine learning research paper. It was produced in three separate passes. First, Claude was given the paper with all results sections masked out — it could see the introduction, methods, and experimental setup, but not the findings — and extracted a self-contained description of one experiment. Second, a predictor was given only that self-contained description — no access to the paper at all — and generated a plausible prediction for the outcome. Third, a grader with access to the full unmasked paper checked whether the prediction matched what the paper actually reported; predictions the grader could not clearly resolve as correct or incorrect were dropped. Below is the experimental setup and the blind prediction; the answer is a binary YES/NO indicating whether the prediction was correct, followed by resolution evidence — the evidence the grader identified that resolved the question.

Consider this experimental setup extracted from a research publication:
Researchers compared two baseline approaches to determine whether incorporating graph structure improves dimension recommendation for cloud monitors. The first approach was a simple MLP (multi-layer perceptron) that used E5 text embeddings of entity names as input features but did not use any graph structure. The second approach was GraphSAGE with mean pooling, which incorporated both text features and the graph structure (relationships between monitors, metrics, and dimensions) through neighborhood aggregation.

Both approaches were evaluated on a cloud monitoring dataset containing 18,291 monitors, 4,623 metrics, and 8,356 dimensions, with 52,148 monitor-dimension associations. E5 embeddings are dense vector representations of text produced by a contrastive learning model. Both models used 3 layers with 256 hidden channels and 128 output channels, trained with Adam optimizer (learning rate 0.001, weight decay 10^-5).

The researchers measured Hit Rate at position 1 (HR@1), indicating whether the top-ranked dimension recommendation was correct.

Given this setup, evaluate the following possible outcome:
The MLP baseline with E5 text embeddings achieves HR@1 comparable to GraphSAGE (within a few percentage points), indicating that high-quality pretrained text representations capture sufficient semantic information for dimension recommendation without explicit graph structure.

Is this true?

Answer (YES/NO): NO